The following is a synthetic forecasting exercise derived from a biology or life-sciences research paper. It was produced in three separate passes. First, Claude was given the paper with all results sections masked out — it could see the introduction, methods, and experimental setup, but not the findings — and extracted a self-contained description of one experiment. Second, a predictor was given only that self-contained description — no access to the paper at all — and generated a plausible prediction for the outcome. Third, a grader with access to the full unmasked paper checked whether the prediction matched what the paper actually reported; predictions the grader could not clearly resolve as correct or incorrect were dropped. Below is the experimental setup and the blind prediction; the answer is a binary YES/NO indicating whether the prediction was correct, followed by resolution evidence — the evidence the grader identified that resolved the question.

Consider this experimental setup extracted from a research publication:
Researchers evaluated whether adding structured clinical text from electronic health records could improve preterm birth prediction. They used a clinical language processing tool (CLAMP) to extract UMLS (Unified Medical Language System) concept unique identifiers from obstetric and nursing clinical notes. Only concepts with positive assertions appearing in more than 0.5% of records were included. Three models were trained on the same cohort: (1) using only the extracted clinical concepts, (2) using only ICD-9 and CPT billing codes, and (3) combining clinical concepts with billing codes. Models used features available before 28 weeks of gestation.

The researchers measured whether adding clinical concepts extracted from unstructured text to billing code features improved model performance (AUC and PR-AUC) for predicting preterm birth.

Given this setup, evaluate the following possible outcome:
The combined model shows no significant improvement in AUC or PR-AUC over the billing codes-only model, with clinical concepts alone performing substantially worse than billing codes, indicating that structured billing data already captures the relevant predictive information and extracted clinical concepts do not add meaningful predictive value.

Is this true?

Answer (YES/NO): YES